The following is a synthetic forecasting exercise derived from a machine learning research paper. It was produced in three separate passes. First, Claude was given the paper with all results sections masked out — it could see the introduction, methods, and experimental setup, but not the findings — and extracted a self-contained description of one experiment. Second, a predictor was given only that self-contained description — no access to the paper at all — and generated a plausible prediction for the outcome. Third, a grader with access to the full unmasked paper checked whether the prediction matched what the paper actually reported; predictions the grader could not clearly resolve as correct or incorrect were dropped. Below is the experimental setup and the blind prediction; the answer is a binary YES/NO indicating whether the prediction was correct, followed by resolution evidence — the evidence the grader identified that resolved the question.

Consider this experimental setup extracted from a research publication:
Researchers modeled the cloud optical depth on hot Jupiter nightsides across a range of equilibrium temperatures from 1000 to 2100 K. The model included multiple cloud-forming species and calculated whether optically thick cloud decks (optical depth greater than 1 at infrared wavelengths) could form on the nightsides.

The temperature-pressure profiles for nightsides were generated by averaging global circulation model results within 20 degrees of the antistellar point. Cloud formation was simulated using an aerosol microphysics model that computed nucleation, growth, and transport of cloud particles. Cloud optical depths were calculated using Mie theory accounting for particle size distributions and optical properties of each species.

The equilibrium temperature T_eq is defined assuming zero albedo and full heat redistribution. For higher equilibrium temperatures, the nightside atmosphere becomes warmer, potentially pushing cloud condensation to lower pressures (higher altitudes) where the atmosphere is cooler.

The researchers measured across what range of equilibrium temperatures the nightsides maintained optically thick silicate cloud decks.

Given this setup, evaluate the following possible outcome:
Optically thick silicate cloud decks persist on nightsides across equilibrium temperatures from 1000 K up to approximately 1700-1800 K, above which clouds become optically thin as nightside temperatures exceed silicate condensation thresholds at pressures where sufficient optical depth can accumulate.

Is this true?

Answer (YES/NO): NO